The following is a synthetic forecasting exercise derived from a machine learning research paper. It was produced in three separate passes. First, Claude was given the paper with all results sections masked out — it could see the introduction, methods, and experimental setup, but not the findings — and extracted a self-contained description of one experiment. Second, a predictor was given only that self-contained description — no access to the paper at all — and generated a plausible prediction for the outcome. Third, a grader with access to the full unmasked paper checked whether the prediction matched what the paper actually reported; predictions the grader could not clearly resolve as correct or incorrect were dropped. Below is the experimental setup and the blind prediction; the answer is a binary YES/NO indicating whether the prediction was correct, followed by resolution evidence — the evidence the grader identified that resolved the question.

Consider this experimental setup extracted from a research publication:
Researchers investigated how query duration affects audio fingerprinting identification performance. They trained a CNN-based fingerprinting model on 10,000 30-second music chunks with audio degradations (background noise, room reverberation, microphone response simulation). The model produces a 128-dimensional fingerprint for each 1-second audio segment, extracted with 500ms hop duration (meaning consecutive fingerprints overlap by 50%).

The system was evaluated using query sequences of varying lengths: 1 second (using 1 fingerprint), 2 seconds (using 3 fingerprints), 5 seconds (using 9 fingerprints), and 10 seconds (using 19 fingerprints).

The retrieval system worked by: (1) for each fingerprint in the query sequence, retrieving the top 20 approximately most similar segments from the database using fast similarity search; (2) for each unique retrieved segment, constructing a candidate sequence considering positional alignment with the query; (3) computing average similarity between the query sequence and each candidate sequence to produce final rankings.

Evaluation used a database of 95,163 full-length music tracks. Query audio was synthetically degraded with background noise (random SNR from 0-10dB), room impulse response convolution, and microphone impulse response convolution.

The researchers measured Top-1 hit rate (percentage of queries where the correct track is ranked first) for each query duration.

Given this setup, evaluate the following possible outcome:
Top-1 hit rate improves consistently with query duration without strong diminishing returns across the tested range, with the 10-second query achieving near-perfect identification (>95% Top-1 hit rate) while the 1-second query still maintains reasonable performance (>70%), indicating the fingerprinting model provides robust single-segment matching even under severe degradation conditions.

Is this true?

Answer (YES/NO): NO